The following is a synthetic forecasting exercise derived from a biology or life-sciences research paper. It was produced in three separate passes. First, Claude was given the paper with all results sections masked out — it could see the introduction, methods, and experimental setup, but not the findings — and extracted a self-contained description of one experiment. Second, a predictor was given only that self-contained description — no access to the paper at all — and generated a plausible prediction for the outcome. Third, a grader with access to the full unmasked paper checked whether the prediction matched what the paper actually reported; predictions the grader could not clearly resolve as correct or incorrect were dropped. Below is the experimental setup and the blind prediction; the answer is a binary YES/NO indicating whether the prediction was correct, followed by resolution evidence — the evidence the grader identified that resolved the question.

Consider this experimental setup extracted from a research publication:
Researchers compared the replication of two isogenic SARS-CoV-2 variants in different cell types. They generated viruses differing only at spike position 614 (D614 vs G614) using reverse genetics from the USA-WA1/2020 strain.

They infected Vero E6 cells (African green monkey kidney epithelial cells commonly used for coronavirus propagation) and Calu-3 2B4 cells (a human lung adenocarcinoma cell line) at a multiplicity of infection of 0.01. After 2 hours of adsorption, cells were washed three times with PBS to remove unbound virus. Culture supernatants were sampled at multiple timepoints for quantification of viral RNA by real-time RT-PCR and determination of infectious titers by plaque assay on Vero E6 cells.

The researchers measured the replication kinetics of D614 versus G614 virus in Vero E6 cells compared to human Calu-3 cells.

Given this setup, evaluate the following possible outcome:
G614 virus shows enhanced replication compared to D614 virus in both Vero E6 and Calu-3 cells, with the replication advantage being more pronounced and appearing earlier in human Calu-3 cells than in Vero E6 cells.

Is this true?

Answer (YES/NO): NO